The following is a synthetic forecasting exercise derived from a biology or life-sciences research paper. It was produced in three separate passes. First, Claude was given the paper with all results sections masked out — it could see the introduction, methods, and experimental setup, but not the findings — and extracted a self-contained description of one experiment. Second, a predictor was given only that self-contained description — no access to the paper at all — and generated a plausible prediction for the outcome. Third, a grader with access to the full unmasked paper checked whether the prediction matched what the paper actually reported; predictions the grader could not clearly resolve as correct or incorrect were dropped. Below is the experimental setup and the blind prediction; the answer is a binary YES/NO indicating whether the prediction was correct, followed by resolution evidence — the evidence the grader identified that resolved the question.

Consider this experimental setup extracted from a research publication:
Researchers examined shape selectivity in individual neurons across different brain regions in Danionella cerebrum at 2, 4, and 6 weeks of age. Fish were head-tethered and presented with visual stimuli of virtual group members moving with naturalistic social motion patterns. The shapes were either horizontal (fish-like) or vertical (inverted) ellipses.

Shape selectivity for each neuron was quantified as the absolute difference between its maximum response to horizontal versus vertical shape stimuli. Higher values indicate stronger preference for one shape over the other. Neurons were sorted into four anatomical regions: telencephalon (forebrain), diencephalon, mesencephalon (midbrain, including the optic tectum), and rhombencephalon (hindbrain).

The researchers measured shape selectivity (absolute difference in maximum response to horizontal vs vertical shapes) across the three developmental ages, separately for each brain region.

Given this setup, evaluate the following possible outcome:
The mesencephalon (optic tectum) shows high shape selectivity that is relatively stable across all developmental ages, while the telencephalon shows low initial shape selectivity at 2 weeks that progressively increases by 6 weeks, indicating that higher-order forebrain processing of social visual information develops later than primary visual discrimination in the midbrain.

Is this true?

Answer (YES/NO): NO